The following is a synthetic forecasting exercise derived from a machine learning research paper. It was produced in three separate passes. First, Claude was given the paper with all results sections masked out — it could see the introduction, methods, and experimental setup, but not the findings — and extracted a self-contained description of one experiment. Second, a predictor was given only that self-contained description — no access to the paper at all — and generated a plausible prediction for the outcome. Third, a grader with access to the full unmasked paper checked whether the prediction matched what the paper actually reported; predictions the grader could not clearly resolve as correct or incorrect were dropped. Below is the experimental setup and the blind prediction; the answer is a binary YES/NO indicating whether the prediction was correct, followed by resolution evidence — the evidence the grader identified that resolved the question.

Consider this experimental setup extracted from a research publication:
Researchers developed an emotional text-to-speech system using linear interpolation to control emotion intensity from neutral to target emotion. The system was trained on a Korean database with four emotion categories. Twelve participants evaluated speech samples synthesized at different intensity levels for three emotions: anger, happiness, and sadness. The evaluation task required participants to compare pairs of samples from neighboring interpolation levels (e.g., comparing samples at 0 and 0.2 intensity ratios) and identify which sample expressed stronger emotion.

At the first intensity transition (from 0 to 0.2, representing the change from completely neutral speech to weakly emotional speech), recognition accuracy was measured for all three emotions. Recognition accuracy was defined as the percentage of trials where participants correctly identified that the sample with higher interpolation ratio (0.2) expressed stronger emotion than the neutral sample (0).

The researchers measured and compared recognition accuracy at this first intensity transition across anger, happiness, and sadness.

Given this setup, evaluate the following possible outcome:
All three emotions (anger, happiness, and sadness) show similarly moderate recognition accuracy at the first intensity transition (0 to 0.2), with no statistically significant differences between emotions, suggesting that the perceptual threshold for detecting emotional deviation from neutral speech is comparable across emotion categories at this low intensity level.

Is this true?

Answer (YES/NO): NO